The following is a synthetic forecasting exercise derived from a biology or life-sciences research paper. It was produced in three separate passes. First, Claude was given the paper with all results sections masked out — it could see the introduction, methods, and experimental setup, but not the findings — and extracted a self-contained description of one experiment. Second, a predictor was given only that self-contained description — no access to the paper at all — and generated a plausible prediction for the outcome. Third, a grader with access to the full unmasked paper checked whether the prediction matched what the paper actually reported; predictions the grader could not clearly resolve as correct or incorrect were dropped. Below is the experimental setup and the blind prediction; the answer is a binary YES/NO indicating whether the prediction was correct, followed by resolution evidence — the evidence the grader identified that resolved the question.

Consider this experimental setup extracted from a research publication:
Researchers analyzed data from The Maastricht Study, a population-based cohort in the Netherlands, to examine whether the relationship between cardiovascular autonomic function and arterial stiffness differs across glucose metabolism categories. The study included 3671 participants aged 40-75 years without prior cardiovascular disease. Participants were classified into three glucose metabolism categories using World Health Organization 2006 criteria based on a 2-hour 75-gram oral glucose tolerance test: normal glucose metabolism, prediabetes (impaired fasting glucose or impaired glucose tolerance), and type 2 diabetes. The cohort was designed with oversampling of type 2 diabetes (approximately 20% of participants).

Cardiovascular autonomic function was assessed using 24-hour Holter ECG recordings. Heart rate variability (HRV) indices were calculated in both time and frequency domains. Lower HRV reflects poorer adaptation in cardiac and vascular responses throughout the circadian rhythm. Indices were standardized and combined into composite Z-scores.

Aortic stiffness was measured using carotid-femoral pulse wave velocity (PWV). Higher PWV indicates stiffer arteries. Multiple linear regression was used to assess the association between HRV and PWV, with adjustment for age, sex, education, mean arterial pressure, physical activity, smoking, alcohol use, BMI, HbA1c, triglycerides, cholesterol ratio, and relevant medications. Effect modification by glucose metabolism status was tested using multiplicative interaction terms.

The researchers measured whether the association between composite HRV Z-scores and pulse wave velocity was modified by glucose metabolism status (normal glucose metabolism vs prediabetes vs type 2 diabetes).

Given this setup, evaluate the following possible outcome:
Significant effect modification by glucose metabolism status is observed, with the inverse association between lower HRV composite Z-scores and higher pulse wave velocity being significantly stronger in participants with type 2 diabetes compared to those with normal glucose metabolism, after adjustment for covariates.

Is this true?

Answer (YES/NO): NO